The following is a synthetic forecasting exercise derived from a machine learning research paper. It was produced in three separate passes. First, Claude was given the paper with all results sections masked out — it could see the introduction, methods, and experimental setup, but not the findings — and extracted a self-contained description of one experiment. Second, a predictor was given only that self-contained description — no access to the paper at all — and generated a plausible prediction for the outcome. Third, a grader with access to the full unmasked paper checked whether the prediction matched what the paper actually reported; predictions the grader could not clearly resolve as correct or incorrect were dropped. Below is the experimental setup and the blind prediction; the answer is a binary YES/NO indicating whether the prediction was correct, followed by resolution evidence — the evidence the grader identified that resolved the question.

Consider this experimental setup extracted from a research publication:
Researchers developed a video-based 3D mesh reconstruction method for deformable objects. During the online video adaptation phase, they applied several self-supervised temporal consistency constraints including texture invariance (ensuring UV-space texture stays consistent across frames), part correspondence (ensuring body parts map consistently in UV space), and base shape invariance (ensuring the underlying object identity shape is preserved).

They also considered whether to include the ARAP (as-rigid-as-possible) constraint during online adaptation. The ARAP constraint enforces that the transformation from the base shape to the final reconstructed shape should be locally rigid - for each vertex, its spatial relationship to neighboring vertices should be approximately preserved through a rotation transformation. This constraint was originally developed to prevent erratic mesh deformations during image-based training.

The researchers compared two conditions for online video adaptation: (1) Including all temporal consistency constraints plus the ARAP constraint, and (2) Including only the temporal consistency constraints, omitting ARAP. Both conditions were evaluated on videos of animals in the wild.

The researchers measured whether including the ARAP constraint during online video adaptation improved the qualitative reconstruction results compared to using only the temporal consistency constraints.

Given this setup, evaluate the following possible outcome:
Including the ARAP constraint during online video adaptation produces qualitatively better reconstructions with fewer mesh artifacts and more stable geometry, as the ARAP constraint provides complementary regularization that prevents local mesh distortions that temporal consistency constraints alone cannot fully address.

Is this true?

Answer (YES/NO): YES